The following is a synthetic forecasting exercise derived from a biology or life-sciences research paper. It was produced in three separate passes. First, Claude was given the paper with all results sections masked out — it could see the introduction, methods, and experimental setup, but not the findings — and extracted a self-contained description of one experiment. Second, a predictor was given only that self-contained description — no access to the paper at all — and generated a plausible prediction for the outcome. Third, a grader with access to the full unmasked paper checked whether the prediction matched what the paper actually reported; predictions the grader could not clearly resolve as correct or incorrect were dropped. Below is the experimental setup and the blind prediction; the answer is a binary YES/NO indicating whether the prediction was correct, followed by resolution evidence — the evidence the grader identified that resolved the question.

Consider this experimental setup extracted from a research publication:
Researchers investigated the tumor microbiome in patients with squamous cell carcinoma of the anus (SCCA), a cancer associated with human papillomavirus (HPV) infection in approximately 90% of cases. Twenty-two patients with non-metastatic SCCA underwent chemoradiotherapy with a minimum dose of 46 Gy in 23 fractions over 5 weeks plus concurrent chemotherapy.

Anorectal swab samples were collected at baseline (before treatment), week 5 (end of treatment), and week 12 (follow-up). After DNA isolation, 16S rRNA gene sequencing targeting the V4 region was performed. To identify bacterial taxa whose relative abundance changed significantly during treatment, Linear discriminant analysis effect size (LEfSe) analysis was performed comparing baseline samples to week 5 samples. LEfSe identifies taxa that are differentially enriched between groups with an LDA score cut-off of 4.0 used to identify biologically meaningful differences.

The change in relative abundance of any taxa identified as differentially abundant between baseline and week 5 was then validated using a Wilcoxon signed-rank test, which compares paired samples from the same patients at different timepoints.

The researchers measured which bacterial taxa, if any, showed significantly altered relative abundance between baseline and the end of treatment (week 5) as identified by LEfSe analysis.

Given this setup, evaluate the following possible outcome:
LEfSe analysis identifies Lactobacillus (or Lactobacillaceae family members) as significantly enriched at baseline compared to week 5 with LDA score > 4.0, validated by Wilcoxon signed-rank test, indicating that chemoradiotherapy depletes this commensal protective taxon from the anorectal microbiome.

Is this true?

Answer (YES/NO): NO